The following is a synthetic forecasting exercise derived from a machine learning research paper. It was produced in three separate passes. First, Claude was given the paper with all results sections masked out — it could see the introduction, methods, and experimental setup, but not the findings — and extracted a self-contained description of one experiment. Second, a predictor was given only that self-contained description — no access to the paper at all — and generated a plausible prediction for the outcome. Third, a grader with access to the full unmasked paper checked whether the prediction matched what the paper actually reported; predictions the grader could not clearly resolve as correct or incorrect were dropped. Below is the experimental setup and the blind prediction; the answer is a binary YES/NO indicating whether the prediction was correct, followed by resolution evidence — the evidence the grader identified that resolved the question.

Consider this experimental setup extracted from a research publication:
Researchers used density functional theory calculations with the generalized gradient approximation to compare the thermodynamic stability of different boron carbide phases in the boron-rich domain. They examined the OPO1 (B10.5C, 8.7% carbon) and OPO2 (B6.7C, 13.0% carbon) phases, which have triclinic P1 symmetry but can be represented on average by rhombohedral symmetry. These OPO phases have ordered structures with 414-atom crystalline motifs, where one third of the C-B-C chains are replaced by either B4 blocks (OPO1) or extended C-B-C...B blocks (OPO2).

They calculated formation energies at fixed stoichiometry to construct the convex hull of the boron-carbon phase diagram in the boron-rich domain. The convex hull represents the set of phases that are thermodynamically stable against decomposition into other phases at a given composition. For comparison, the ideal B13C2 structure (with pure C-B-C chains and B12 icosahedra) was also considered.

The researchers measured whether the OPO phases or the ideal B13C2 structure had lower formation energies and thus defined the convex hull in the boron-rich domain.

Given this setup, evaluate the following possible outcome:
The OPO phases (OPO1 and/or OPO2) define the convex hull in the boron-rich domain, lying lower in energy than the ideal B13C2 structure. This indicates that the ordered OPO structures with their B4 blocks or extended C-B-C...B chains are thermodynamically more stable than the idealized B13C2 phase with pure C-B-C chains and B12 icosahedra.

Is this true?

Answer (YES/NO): YES